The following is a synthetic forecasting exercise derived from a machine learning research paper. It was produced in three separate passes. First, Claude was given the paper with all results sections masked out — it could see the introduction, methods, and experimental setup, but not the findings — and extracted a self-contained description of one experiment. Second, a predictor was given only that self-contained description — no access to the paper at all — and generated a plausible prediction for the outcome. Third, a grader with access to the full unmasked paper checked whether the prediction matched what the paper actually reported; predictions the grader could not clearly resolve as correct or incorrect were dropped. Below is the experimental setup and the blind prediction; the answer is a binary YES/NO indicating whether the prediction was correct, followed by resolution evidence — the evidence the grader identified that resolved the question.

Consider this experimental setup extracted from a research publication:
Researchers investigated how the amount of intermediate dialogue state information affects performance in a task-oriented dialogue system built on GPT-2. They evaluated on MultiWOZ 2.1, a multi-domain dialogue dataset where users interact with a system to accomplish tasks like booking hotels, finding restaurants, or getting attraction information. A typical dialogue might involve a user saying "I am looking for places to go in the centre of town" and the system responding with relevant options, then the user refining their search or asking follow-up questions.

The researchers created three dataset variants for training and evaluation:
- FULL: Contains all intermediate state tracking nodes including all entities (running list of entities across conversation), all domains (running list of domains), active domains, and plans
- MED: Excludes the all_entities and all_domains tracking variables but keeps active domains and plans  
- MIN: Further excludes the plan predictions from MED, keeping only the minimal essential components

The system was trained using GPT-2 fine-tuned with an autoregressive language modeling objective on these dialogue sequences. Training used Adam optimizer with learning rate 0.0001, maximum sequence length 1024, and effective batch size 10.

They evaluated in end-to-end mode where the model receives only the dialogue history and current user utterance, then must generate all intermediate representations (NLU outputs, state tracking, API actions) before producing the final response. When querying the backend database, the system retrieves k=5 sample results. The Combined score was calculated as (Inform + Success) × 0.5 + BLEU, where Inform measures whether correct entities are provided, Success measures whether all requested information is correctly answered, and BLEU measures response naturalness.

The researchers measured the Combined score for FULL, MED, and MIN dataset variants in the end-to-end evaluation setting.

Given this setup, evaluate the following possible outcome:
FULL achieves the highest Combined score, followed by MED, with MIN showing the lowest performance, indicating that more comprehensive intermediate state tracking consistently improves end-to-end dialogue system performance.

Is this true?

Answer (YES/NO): NO